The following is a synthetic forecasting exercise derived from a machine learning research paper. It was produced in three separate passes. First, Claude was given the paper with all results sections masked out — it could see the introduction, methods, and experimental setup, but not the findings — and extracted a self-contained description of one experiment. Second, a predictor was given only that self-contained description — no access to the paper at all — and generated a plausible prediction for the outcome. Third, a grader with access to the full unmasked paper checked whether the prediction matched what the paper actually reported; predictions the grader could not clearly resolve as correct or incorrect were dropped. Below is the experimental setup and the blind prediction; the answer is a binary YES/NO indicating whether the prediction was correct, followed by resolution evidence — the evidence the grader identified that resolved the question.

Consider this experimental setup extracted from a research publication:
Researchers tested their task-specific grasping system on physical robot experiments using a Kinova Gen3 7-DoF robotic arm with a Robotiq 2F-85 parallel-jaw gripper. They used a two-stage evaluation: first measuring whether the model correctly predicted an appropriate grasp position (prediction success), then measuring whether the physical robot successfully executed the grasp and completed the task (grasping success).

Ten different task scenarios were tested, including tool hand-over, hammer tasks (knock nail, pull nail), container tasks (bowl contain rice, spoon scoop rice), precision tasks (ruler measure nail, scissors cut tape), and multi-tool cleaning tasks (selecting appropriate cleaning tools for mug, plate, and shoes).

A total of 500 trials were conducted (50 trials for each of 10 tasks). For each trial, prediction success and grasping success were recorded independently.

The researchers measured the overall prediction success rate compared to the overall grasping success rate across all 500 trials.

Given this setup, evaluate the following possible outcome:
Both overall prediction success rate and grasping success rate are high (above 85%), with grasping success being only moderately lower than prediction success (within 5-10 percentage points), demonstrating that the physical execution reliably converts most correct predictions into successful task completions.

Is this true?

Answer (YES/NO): NO